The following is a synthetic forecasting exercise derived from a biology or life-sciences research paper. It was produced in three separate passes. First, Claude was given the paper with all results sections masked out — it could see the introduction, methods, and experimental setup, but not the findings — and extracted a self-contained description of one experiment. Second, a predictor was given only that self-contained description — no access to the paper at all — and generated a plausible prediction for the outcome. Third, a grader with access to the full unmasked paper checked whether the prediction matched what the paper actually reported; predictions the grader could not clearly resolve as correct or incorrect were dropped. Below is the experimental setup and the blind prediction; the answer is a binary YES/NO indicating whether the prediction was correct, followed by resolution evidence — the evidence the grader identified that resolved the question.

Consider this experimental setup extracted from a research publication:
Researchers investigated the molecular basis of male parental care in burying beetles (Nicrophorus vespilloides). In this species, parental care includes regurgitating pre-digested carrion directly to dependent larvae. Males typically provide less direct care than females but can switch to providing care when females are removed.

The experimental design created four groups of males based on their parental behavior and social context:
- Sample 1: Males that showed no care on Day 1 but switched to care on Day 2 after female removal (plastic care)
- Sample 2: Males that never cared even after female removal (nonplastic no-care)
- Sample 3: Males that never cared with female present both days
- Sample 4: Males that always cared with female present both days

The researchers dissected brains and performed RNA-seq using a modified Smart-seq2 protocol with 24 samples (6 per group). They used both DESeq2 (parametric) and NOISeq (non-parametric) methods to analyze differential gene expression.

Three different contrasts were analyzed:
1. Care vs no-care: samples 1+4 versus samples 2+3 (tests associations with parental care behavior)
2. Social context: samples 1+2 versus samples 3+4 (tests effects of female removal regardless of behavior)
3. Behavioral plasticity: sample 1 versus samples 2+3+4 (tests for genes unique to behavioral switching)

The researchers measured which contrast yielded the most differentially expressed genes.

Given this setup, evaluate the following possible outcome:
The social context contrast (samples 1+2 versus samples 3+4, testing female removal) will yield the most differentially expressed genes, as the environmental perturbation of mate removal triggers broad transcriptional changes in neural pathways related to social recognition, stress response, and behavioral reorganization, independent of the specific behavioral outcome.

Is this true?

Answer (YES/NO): NO